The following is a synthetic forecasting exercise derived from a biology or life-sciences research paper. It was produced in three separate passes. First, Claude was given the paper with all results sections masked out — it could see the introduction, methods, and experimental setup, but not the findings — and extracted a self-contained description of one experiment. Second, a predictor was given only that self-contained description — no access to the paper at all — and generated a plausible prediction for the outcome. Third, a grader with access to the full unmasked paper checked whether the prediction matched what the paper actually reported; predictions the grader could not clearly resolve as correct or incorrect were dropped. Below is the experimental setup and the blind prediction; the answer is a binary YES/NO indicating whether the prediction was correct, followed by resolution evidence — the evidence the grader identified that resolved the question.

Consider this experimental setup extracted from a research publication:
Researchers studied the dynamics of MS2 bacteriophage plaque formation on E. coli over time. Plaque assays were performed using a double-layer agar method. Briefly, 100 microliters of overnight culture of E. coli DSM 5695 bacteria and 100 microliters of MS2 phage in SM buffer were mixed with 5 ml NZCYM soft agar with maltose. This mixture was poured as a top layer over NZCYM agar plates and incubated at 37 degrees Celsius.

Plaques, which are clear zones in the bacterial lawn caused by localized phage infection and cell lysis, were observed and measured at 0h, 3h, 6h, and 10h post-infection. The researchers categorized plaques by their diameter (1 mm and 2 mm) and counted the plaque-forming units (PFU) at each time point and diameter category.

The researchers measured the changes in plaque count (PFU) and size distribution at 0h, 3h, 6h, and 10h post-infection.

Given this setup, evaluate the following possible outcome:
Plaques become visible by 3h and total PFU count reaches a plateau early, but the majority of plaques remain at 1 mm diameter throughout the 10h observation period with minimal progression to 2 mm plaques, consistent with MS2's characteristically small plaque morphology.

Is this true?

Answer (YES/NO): NO